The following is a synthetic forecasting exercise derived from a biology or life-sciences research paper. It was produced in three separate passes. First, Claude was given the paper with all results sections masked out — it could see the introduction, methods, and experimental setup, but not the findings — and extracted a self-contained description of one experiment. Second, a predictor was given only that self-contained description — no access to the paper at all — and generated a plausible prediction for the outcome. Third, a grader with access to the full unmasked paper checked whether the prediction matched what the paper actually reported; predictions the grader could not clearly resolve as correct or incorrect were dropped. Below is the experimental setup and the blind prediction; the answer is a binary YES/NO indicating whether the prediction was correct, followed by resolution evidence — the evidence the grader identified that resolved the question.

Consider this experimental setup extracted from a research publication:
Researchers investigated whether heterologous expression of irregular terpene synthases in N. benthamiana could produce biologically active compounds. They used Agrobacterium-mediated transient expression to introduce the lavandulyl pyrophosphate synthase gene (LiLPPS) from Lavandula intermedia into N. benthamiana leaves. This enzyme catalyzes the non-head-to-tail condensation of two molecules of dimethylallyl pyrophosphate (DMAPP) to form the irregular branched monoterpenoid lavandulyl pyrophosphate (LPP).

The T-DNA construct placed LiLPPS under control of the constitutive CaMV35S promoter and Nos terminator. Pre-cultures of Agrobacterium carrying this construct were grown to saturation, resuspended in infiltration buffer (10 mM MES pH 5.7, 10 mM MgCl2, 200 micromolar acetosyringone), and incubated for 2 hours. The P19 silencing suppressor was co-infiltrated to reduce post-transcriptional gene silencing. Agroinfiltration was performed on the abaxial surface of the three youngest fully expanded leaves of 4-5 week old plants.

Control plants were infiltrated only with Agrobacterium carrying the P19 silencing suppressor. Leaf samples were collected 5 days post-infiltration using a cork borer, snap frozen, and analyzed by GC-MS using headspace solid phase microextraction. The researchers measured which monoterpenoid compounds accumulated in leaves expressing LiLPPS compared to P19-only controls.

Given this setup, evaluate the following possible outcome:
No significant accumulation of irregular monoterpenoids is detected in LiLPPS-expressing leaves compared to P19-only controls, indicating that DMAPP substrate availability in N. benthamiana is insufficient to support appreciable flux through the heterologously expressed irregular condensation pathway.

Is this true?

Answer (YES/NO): NO